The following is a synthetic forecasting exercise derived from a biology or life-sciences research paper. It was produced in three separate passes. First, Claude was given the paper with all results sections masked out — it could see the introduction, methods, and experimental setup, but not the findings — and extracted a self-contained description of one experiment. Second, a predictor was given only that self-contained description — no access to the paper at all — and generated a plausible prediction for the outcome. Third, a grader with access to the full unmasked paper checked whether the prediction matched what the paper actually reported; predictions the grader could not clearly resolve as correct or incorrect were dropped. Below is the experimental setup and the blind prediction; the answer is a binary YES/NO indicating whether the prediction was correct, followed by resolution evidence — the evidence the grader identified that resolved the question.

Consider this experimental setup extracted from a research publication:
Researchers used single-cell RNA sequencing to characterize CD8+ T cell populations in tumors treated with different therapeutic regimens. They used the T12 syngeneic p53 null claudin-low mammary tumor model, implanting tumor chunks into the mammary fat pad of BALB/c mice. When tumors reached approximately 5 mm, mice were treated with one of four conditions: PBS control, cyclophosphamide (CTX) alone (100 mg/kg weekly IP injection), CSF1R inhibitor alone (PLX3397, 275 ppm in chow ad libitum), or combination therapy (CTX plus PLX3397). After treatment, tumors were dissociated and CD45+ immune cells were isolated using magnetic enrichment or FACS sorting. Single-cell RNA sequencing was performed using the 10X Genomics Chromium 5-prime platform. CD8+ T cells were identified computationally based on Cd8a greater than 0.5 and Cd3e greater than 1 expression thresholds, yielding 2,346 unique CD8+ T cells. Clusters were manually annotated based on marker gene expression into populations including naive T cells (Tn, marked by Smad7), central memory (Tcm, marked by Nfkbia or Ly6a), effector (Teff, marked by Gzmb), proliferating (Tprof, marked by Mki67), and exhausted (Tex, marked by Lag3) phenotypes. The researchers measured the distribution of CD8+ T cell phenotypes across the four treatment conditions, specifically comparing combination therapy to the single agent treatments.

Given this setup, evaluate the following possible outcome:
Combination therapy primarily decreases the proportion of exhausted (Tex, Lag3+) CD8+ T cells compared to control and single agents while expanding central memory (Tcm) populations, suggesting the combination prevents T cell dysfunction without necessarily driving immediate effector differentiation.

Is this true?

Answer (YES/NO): YES